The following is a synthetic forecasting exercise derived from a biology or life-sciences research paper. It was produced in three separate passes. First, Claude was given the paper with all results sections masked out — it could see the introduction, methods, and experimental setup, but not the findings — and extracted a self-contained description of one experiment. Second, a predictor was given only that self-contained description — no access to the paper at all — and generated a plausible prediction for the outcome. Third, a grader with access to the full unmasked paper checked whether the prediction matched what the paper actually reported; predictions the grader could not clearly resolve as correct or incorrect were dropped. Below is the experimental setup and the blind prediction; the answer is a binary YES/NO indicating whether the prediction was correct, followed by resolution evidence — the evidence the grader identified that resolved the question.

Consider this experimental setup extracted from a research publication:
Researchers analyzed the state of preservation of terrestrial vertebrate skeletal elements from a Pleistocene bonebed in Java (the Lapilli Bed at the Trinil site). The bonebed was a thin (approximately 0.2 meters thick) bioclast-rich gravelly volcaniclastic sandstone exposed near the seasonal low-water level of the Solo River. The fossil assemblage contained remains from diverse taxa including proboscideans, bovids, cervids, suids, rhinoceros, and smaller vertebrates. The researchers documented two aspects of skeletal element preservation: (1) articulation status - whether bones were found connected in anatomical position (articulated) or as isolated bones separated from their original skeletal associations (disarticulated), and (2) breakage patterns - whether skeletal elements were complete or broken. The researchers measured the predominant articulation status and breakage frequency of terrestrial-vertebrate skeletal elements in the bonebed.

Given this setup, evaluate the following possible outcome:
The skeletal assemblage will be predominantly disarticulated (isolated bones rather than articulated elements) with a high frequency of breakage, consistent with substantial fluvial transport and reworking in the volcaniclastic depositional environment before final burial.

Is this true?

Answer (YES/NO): NO